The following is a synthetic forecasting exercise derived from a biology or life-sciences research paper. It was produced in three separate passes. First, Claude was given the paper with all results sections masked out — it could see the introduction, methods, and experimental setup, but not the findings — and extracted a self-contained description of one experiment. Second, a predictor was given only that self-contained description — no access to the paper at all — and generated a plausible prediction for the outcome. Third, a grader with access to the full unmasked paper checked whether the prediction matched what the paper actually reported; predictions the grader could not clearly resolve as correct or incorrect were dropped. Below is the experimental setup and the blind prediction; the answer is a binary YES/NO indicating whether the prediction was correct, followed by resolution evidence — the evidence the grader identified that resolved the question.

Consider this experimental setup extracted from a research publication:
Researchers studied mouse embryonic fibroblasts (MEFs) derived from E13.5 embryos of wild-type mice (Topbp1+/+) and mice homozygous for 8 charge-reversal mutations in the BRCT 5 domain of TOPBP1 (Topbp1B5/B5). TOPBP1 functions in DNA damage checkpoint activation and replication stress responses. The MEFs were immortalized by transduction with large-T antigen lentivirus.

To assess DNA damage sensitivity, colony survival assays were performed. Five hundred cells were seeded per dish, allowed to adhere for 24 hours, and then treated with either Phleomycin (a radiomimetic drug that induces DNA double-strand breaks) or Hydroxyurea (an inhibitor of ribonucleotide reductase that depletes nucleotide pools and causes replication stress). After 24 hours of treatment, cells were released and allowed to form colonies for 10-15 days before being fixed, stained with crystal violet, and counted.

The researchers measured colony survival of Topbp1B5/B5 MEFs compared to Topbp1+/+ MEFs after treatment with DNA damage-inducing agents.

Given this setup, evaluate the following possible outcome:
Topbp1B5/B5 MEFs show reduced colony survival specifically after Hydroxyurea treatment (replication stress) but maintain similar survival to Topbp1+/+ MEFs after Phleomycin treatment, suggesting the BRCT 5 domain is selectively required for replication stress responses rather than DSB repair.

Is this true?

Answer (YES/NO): NO